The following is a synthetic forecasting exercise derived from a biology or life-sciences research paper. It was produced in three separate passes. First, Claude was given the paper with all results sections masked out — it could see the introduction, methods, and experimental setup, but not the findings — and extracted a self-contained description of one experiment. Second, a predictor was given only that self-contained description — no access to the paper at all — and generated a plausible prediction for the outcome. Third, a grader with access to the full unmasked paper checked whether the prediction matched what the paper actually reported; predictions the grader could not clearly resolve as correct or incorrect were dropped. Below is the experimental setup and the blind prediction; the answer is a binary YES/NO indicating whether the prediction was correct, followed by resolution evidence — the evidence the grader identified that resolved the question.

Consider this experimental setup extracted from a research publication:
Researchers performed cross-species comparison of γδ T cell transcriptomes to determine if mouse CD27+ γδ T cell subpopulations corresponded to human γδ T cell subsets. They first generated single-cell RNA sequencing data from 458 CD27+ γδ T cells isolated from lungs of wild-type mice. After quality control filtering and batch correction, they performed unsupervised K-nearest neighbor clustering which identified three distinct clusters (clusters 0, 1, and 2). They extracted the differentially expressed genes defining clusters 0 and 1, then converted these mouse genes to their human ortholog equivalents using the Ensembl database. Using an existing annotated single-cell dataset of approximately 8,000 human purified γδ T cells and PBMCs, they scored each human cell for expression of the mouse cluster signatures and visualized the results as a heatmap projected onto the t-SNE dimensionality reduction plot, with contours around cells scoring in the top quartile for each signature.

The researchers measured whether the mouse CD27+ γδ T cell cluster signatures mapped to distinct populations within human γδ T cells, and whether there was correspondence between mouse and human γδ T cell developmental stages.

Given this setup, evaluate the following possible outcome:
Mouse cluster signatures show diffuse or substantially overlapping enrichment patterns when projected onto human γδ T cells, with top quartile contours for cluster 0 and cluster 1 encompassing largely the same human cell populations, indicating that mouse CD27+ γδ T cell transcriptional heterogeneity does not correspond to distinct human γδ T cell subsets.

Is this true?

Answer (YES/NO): NO